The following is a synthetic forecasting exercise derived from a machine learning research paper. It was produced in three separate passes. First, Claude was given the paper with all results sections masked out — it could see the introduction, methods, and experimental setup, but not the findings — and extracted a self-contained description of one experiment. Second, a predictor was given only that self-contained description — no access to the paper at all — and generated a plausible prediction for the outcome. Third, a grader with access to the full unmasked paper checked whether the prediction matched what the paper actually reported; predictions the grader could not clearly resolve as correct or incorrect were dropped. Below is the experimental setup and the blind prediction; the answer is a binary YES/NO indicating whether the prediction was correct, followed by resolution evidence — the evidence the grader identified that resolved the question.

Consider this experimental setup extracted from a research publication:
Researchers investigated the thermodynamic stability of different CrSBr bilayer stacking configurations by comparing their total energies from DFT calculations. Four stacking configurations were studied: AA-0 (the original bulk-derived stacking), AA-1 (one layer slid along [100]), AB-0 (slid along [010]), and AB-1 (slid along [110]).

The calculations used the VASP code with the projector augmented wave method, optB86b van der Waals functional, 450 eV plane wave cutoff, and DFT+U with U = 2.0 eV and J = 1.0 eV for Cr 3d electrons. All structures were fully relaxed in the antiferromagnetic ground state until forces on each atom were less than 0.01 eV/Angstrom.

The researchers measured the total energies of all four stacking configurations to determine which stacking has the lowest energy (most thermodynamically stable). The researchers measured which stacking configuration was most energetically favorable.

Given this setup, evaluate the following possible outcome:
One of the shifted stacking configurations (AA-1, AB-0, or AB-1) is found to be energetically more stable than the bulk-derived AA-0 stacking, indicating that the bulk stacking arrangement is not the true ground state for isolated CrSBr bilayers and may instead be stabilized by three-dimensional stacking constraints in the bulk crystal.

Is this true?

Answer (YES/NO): NO